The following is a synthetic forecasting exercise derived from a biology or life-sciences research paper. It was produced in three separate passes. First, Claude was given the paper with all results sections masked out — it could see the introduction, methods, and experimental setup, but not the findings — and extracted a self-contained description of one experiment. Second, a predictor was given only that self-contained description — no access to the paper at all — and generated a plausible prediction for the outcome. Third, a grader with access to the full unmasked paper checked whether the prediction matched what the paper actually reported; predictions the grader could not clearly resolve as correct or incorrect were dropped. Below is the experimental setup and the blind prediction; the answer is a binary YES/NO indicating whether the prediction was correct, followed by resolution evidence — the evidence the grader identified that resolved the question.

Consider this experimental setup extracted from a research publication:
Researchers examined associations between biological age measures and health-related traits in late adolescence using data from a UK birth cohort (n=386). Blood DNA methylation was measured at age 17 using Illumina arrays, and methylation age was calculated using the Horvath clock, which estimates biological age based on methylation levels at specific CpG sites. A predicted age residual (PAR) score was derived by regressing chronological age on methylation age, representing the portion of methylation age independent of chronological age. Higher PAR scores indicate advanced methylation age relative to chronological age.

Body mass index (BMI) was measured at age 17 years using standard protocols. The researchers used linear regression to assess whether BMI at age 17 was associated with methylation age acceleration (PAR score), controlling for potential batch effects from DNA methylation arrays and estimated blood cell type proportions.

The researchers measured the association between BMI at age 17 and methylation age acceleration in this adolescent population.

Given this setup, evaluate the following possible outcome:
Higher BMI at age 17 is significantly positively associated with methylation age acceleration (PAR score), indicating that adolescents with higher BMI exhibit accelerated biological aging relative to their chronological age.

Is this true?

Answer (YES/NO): YES